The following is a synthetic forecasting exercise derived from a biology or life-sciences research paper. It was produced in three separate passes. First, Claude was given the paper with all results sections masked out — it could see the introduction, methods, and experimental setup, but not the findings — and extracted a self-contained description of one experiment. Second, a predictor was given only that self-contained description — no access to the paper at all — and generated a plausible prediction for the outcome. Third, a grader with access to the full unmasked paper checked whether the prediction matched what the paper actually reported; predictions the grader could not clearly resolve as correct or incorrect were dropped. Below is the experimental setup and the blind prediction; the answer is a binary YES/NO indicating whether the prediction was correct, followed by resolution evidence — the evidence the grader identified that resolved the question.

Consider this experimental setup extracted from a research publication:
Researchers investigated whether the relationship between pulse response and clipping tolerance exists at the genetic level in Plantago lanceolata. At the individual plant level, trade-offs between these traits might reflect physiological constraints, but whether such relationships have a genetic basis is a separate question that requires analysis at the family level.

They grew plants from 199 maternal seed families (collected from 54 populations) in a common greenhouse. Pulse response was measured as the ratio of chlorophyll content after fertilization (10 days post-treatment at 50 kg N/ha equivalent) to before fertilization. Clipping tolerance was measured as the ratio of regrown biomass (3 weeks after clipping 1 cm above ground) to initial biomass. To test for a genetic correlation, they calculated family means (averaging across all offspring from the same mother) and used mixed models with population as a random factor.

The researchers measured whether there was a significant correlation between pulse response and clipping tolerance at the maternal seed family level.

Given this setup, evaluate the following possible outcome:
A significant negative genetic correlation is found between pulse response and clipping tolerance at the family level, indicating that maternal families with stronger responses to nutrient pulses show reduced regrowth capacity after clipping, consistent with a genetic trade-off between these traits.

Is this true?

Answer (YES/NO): YES